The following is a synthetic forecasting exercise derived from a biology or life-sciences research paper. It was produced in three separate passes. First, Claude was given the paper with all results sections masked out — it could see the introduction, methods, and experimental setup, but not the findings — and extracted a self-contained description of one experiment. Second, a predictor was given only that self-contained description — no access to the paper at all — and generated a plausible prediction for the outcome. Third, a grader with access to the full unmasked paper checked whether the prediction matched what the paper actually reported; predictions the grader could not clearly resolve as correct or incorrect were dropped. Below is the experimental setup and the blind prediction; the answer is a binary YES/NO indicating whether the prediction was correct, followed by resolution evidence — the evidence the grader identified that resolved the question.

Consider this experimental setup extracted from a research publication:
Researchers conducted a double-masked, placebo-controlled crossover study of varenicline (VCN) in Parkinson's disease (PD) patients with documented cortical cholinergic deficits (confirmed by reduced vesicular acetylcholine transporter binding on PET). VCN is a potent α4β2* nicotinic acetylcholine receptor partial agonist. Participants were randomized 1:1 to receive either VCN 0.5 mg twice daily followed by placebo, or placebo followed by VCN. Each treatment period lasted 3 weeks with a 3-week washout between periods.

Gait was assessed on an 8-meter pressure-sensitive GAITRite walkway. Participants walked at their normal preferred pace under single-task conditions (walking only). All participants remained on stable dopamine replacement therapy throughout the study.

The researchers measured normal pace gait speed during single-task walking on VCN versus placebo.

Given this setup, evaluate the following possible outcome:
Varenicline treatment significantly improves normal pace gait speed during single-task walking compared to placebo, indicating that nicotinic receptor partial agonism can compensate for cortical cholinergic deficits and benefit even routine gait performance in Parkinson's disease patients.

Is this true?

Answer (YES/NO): NO